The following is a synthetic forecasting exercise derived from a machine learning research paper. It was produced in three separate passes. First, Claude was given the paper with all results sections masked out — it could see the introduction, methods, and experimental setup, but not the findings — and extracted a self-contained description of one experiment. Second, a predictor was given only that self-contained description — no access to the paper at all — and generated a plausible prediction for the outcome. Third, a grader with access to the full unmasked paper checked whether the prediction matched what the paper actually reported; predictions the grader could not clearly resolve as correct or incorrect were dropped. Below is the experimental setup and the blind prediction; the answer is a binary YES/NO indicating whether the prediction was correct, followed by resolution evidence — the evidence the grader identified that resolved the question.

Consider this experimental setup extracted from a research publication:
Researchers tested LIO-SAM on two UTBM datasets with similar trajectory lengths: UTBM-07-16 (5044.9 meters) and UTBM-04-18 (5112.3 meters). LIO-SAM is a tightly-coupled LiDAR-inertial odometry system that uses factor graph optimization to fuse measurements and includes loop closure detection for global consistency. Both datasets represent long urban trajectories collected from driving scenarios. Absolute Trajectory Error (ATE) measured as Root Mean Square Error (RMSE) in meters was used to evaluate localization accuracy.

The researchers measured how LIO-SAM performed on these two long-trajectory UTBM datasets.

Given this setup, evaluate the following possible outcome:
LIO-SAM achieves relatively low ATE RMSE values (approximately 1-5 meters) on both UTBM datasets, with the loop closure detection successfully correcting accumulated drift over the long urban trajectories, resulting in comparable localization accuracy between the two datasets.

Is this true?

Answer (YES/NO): NO